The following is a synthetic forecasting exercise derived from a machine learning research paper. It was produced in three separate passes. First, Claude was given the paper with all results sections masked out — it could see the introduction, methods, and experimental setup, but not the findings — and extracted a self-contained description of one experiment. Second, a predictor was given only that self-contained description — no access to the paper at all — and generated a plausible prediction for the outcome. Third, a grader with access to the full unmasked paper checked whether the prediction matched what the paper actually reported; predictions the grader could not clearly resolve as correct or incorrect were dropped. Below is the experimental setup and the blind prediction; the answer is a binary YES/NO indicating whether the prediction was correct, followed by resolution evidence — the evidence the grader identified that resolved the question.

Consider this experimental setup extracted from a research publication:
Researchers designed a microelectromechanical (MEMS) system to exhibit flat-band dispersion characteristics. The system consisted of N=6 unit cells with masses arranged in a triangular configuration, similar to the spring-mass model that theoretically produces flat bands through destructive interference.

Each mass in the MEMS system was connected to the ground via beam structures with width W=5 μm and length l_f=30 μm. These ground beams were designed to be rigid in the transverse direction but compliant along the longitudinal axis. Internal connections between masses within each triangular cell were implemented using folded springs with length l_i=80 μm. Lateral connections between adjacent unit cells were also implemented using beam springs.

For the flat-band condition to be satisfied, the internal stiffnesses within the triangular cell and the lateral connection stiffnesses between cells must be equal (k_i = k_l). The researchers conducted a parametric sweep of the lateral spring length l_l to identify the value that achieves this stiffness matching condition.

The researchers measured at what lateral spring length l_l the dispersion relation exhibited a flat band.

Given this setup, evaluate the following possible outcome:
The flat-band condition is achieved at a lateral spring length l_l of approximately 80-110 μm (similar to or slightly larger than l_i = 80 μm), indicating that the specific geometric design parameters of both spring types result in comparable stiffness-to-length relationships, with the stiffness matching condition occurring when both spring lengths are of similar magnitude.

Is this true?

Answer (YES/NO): NO